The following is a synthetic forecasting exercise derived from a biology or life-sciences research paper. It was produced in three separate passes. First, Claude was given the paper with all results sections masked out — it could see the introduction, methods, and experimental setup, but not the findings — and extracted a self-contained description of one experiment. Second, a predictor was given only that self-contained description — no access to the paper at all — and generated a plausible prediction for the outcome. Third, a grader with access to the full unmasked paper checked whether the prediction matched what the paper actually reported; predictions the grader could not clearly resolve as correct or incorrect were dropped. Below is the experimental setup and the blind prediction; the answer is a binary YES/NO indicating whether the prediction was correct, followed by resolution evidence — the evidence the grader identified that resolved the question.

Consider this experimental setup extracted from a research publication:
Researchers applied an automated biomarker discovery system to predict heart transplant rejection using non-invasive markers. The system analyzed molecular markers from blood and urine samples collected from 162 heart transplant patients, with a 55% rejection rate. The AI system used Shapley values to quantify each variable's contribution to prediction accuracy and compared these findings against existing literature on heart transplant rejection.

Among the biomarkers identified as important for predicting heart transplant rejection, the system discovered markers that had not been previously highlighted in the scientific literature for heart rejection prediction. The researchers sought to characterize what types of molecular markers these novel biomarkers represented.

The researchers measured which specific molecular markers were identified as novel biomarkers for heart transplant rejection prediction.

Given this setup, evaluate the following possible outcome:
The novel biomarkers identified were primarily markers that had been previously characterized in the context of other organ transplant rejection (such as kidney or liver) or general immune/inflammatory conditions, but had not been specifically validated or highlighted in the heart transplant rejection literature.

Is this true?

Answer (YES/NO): NO